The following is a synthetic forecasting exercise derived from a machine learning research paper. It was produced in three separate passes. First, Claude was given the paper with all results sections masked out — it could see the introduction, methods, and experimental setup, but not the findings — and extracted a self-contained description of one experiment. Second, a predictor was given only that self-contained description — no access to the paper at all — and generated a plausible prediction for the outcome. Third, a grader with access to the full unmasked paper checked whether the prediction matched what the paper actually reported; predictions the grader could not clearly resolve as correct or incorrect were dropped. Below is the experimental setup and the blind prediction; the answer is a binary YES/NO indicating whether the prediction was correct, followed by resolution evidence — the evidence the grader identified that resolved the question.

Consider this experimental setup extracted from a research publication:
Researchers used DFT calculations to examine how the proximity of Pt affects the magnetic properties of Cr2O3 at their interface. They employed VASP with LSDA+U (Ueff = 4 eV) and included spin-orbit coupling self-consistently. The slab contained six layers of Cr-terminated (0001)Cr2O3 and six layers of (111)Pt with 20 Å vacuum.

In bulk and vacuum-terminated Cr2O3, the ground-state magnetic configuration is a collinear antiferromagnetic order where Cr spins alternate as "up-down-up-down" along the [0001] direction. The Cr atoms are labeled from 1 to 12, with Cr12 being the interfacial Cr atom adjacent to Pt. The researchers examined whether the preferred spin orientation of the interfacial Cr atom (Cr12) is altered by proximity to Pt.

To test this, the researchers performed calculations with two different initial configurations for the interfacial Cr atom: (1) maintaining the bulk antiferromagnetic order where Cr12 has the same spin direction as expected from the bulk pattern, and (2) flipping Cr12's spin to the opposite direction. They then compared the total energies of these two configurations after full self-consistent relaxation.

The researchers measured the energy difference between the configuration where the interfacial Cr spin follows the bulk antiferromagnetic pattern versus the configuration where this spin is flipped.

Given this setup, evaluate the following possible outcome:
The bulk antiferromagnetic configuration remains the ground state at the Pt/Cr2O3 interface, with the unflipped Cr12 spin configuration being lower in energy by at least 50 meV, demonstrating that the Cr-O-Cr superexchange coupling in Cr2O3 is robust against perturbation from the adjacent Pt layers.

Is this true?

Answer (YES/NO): NO